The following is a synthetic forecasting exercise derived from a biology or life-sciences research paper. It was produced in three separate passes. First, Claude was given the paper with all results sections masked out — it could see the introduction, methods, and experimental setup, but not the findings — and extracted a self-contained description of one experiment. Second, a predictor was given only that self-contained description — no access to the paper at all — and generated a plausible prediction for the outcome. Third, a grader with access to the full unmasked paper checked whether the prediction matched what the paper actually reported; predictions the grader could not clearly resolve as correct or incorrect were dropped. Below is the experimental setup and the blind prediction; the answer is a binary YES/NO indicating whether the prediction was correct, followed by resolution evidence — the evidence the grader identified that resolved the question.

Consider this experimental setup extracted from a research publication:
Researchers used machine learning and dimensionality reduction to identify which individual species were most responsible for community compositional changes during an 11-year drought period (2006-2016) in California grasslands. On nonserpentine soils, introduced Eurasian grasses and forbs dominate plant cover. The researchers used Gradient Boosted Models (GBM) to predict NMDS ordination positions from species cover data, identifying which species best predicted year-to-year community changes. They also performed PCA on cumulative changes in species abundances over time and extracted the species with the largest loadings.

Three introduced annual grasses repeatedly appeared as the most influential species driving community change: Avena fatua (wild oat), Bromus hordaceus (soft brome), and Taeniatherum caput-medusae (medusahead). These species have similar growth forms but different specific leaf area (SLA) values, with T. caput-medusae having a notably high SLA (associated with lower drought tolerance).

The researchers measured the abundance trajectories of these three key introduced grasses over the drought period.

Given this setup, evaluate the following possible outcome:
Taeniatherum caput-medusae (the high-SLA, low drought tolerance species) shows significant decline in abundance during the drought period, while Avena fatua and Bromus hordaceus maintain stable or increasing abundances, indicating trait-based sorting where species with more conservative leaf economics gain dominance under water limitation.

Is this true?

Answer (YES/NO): NO